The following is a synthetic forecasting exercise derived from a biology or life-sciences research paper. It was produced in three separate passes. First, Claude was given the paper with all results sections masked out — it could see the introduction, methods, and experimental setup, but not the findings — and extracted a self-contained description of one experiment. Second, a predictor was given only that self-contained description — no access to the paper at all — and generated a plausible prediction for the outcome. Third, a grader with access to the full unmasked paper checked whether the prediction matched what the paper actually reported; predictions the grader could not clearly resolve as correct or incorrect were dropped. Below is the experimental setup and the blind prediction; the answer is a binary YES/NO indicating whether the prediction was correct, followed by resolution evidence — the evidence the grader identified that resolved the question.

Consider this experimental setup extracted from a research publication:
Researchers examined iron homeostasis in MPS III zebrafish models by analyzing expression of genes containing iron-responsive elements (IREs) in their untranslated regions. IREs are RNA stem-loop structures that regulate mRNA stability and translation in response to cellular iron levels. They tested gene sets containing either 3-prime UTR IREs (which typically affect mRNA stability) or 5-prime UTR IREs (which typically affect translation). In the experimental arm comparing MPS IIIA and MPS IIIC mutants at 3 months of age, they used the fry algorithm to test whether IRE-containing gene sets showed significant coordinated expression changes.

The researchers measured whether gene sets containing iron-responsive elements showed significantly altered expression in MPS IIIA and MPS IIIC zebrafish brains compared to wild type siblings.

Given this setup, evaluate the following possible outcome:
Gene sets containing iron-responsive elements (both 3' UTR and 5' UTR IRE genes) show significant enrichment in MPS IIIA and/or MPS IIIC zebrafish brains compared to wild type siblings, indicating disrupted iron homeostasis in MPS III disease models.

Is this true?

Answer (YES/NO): YES